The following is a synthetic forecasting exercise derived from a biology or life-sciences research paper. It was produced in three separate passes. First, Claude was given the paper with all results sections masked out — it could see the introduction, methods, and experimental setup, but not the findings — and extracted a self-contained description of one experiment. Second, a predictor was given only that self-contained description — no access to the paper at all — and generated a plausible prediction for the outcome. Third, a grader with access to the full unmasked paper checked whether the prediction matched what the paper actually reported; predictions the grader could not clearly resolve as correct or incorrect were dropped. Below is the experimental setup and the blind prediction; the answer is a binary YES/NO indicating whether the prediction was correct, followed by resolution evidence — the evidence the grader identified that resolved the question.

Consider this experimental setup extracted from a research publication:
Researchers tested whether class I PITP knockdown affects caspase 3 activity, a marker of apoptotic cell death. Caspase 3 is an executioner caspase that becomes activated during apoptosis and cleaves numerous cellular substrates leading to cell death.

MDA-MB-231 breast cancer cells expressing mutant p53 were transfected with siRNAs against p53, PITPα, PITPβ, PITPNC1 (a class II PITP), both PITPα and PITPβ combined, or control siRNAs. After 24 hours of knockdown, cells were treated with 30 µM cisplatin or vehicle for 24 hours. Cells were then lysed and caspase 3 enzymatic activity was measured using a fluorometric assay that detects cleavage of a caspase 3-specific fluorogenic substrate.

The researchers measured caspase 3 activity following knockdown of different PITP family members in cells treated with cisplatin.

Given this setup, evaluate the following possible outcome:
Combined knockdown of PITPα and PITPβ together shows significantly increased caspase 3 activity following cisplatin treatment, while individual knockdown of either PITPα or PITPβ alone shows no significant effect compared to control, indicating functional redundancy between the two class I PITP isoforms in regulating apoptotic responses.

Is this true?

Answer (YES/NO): NO